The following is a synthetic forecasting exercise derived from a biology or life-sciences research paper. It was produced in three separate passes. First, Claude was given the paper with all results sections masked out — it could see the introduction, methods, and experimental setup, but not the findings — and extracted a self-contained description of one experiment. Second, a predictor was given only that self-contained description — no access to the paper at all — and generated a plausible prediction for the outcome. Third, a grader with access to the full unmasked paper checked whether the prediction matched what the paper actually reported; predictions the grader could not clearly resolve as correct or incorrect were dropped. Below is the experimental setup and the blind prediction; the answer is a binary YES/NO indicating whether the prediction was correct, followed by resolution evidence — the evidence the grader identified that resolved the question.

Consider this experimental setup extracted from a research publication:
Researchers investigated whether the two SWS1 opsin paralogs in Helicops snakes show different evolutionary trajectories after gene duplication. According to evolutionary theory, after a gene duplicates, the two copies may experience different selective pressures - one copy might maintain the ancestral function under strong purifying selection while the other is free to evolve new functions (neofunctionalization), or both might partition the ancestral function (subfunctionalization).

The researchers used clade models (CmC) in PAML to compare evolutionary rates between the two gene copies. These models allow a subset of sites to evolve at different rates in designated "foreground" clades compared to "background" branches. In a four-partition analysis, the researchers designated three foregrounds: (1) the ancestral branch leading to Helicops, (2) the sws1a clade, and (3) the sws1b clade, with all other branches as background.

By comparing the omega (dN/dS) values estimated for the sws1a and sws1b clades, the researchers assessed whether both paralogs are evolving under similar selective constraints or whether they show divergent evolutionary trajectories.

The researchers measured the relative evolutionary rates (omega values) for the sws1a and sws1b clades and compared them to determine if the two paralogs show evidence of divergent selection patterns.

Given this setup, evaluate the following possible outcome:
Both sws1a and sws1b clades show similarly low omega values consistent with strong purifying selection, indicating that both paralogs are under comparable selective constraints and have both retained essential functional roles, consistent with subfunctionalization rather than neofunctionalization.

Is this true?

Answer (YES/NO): NO